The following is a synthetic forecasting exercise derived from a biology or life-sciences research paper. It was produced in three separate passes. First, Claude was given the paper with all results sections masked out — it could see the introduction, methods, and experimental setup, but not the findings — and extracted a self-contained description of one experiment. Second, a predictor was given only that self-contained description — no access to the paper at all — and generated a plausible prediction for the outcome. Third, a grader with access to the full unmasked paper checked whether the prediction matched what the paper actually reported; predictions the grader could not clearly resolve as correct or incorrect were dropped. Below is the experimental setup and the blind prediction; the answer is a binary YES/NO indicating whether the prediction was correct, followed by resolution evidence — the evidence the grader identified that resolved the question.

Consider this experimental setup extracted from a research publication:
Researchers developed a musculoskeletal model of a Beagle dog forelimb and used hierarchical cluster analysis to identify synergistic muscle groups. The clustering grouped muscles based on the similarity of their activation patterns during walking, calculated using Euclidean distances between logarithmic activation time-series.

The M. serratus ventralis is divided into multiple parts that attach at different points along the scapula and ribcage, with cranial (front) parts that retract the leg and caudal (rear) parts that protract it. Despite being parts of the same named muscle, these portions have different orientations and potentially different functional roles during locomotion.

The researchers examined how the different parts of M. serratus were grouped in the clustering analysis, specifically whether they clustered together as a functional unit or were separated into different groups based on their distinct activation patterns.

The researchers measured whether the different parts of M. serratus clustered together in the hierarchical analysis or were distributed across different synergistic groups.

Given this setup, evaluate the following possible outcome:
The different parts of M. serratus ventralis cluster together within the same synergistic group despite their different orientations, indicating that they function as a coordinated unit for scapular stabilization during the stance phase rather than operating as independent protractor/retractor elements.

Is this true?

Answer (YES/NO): NO